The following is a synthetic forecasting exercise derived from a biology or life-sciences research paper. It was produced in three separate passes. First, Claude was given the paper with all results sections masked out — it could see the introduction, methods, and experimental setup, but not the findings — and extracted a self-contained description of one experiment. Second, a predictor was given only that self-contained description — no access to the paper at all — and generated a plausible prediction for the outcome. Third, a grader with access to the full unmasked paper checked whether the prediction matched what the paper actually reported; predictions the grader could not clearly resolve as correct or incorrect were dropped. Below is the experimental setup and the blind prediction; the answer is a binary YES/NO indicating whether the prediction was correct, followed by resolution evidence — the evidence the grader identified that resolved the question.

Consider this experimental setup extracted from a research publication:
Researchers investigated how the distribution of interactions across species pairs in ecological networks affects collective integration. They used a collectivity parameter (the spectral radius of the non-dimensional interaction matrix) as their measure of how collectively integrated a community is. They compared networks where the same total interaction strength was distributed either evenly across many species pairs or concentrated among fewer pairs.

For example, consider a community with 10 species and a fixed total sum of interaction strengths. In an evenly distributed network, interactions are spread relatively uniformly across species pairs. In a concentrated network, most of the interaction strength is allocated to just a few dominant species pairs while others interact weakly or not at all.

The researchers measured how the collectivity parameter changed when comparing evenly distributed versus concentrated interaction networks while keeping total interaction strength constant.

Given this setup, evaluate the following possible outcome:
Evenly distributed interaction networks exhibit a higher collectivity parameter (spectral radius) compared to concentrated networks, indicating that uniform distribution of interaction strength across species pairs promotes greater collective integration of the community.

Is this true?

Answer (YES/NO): YES